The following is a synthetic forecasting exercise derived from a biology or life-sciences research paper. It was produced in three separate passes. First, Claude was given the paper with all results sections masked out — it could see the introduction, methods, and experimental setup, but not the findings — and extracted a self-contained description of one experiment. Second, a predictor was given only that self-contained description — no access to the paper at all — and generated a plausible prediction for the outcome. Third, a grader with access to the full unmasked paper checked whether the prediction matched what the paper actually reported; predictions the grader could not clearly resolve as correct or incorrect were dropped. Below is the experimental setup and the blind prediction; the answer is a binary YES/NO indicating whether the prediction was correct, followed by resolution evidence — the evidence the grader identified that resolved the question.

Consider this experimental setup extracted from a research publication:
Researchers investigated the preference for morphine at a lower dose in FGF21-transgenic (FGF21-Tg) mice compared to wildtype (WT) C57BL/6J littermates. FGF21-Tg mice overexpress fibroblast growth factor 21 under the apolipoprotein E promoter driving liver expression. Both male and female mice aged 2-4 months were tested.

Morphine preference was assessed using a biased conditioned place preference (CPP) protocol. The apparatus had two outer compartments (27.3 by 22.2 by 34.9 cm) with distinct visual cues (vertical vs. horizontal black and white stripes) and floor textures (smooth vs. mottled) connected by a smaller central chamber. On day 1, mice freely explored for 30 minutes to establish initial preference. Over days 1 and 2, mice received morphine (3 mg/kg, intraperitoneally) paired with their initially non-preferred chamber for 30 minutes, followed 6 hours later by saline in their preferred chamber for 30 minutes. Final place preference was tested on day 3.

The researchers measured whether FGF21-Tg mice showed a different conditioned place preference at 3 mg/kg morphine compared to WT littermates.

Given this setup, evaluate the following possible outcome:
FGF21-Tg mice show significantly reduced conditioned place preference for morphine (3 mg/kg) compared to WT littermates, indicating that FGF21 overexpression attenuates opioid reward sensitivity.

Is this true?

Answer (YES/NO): NO